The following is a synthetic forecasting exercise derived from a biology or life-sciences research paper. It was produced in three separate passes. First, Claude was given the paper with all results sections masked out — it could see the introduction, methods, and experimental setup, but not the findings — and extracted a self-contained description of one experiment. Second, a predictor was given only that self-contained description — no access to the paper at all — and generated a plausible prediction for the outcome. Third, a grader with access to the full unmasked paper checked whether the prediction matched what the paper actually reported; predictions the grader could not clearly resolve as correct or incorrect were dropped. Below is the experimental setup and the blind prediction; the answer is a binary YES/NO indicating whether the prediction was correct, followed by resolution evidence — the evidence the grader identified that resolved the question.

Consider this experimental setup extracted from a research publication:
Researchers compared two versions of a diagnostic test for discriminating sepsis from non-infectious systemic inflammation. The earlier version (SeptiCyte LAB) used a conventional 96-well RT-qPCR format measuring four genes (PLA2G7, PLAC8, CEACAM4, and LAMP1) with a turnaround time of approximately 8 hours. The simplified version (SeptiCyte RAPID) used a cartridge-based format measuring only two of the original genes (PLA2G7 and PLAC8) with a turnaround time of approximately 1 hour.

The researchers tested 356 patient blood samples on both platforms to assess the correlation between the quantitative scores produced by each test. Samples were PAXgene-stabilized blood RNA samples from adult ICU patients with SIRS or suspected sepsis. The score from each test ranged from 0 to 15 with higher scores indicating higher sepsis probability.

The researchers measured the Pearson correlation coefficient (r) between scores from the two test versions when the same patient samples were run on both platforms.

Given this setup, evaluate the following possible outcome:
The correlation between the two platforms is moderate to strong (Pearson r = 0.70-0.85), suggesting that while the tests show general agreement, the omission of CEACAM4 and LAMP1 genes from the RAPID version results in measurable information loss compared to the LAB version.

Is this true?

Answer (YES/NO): NO